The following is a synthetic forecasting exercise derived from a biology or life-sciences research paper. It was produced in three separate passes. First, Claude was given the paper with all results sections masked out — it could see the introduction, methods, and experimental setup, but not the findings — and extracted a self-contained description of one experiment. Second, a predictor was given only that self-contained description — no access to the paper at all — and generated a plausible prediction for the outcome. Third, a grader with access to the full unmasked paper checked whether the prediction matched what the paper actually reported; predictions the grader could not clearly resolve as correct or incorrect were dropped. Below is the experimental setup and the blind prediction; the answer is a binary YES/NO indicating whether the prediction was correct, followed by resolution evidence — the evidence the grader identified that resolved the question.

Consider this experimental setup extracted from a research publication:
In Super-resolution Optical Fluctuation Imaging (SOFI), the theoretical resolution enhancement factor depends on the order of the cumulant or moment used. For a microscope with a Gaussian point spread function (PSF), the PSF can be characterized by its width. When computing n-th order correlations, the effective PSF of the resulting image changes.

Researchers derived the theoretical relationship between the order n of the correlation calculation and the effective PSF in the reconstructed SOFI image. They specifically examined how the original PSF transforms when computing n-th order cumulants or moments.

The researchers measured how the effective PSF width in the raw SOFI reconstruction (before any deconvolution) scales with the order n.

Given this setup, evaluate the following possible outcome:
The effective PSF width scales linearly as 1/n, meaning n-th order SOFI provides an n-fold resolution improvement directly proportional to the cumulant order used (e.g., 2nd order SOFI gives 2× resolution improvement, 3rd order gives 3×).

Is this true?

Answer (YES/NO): NO